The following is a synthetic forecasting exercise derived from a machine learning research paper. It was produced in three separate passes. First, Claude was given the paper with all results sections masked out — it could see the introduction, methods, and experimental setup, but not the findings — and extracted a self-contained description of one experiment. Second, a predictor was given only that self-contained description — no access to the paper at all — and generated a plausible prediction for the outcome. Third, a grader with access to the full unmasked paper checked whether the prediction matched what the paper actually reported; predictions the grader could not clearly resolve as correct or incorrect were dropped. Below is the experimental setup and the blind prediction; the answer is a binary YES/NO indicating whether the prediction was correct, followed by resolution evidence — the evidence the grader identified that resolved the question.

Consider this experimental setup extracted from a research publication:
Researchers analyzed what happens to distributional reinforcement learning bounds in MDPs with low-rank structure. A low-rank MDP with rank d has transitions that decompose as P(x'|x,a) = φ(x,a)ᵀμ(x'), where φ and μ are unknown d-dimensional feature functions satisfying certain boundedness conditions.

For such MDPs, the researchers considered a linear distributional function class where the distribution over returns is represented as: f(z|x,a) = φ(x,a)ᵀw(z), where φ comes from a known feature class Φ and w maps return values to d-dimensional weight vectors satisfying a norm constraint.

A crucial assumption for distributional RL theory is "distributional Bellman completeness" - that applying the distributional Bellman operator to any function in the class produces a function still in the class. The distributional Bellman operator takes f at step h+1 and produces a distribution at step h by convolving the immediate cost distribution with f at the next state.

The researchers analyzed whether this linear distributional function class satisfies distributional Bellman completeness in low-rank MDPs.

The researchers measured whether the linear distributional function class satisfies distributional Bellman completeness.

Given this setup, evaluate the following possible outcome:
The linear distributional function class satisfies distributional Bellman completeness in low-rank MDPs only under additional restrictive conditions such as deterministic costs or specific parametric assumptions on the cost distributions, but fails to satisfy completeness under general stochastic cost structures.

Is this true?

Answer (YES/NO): NO